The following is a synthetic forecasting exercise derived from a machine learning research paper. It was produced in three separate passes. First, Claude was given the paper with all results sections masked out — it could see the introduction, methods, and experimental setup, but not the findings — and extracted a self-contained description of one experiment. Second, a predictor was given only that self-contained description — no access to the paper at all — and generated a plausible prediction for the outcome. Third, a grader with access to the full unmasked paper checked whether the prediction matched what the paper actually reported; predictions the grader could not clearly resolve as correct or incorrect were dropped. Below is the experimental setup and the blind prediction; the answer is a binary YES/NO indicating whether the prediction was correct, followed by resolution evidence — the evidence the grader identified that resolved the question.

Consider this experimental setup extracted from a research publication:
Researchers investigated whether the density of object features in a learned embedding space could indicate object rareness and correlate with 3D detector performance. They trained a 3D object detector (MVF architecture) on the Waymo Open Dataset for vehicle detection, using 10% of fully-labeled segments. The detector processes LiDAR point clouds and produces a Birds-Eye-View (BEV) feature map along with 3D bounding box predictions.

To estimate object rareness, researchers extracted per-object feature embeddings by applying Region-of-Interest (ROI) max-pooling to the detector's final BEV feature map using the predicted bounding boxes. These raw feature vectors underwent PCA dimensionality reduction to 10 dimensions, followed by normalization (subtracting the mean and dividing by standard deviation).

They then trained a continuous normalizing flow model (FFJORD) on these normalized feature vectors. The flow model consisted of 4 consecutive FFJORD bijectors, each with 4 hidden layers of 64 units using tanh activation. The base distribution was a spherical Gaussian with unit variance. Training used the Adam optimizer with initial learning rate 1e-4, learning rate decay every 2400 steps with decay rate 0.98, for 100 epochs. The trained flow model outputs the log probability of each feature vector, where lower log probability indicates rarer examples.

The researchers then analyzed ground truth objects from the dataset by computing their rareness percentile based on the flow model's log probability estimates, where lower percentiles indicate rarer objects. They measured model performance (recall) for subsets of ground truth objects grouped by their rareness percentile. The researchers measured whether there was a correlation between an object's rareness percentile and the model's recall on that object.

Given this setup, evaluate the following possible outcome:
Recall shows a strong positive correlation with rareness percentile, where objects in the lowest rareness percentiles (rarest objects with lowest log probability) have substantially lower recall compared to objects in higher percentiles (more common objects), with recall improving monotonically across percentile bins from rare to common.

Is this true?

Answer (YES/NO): YES